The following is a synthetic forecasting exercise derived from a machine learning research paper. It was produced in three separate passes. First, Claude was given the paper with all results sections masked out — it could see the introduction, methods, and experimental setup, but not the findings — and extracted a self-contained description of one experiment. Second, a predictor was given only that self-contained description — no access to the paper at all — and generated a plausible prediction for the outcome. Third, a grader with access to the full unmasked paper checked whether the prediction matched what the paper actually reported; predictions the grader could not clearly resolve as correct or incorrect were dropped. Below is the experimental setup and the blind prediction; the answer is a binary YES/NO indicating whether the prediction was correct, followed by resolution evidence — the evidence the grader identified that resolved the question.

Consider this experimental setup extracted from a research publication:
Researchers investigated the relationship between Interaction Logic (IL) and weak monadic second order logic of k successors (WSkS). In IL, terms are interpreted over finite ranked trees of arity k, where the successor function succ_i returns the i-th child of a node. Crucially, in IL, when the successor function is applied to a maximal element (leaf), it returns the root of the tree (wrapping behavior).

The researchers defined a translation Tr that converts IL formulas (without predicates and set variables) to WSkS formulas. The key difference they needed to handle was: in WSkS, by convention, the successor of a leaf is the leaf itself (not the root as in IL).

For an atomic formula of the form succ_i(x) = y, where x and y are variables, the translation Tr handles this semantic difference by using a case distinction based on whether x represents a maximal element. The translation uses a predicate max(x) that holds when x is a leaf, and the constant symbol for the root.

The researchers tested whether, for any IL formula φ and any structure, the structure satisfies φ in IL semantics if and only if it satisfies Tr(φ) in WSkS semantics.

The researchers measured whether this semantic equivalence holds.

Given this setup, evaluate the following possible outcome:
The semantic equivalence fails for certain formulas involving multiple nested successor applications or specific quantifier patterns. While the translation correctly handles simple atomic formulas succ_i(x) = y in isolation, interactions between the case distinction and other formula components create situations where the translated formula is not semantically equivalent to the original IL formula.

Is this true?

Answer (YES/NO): NO